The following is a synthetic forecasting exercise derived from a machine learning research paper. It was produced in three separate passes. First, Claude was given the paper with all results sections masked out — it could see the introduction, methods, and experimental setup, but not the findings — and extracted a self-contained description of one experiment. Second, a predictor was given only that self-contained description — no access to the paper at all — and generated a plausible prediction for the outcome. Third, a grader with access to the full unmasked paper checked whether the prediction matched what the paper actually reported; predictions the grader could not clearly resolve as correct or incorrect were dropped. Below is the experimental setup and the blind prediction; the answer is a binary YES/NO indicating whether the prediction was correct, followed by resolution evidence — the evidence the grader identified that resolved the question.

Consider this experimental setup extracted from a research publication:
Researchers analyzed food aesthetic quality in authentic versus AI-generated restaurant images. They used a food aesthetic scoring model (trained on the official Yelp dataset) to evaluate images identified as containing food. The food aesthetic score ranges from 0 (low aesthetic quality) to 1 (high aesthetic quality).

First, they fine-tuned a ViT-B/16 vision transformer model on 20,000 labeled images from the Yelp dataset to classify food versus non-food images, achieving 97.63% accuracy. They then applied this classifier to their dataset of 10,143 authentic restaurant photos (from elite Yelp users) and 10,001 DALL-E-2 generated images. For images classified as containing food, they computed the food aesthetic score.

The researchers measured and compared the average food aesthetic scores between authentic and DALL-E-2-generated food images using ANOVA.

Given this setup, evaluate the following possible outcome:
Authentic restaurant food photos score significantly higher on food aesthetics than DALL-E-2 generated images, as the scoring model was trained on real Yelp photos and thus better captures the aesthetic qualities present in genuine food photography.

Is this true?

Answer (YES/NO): NO